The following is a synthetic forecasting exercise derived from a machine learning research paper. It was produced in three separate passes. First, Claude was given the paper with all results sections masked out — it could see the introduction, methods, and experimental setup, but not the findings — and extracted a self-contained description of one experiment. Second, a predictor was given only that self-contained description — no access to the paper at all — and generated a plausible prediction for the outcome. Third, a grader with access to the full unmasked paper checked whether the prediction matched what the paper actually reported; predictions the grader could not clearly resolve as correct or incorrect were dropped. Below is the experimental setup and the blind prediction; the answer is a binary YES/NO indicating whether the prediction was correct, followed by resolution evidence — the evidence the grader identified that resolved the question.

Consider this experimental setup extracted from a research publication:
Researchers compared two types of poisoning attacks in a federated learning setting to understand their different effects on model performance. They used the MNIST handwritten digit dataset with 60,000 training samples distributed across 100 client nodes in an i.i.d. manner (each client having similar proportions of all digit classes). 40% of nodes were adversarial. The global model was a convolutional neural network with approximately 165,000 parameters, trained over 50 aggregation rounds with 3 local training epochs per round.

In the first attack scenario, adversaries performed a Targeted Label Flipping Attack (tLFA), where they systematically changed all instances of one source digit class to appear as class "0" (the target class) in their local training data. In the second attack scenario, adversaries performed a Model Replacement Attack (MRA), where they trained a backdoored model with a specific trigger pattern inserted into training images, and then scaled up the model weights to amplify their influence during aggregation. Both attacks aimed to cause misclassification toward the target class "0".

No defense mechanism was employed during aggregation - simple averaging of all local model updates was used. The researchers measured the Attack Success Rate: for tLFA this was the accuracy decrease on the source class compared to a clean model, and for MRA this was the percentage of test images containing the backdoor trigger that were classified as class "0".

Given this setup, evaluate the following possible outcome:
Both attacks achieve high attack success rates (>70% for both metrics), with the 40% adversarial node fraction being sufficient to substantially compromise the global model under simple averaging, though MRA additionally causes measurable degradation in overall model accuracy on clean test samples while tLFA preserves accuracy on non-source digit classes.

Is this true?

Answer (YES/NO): NO